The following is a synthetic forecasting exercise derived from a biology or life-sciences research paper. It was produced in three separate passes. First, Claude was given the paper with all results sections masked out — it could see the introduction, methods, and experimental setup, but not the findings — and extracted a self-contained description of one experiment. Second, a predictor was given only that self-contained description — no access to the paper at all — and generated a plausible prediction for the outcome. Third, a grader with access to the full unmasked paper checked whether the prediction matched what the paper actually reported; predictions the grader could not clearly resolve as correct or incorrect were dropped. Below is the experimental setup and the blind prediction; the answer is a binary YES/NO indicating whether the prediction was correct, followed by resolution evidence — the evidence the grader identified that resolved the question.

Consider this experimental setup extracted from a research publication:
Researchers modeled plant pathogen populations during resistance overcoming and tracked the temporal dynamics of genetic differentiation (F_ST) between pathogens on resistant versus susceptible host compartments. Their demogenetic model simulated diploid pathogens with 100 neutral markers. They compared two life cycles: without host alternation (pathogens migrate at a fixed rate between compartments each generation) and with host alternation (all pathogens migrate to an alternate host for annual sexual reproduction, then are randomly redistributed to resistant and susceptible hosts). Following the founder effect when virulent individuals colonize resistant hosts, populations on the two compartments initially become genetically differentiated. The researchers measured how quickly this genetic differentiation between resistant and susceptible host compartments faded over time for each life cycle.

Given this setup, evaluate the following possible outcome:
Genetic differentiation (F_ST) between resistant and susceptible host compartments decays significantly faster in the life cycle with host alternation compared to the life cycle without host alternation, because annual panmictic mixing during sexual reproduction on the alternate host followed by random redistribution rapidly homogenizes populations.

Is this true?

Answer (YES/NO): YES